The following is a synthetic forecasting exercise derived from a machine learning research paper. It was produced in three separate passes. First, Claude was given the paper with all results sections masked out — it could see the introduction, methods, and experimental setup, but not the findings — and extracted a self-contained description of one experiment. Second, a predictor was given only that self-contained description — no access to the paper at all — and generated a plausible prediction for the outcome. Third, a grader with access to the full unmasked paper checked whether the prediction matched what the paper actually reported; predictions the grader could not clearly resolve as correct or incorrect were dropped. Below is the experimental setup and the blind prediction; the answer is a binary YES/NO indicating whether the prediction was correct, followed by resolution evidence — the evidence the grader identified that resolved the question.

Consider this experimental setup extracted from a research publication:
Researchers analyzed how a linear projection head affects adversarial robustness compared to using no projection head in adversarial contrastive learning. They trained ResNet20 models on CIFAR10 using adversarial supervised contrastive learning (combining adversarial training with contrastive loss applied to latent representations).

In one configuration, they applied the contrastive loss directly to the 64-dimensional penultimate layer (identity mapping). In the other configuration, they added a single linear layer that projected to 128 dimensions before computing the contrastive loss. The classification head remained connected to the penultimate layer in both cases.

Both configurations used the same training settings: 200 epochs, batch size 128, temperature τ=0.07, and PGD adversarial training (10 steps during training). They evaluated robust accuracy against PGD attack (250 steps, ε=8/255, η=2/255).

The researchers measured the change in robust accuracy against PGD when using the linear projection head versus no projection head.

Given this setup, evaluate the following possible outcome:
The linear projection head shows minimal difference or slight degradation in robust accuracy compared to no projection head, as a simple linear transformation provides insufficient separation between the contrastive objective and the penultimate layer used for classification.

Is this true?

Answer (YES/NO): NO